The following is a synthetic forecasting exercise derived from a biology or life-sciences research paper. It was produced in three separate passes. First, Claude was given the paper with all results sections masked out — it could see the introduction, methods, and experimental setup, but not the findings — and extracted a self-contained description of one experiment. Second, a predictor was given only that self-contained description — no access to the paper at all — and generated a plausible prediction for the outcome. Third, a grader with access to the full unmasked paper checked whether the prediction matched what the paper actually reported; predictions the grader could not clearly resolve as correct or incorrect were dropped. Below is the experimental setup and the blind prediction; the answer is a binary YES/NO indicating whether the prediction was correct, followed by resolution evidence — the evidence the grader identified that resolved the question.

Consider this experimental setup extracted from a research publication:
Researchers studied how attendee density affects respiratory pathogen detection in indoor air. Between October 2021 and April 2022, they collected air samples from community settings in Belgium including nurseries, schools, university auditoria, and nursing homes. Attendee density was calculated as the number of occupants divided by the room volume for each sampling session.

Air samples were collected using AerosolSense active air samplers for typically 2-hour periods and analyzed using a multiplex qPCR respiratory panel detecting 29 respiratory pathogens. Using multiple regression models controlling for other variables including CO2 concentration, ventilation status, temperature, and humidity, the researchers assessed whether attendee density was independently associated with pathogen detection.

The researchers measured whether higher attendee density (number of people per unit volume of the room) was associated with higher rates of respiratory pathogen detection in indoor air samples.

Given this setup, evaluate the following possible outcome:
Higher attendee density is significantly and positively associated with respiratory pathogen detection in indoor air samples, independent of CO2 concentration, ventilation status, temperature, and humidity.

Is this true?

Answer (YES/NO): NO